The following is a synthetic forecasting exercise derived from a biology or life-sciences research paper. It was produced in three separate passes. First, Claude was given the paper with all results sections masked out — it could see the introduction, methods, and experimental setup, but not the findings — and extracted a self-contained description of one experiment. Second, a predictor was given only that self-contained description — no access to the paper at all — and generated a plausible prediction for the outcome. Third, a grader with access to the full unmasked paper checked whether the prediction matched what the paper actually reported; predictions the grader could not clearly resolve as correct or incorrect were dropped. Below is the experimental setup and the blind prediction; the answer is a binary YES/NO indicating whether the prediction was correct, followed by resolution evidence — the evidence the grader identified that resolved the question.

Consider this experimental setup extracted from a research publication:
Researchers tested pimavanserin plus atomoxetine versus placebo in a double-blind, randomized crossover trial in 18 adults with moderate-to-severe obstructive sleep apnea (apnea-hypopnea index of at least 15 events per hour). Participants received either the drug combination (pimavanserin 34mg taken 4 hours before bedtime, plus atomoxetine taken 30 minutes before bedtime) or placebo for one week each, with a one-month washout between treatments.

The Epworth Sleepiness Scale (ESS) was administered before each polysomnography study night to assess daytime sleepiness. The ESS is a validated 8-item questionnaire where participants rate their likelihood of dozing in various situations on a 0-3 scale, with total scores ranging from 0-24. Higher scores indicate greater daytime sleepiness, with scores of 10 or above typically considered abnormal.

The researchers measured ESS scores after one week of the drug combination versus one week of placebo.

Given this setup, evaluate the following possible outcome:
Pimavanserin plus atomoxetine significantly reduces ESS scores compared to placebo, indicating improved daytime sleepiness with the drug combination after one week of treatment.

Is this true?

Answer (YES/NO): NO